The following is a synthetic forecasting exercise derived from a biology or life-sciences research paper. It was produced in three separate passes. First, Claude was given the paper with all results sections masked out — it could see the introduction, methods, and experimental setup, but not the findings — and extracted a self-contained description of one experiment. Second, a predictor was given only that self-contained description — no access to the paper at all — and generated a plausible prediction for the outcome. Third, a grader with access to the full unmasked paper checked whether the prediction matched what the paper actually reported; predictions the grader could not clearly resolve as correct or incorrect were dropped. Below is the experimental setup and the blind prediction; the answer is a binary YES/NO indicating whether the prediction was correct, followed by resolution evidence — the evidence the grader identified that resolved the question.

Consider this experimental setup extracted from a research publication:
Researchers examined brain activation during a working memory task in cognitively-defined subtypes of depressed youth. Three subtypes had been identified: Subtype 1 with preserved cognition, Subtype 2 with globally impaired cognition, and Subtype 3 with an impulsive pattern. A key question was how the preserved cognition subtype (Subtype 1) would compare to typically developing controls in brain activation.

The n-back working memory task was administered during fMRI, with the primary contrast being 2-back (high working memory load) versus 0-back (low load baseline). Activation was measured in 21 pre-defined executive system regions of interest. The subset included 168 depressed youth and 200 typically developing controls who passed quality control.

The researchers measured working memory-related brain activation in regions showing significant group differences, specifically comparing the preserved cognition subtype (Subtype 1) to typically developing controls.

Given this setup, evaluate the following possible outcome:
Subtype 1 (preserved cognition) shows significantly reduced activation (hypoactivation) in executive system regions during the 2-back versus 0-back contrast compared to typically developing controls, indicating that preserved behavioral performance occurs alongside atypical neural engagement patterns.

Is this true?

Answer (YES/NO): NO